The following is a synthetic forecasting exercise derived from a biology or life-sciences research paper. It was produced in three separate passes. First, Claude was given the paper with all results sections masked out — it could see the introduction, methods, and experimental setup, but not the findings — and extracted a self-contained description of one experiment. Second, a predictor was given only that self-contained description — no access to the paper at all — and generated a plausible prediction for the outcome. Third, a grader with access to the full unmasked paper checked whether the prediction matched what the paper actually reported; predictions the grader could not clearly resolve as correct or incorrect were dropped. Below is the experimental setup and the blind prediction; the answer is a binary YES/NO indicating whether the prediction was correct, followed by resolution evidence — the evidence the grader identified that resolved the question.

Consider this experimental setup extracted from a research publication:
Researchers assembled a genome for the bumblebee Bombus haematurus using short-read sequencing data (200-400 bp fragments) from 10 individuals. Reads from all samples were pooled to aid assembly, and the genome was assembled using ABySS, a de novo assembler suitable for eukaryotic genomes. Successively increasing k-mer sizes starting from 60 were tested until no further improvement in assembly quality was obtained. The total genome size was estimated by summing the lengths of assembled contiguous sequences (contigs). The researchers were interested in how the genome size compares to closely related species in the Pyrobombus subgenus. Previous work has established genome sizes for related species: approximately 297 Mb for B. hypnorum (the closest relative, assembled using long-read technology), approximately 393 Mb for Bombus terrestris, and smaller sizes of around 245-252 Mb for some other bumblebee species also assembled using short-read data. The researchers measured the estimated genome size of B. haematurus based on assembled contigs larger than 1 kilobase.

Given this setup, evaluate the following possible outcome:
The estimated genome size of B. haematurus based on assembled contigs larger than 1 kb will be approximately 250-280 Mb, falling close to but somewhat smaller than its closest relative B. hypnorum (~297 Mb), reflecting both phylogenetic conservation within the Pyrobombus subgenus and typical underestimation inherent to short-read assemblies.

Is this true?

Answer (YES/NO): NO